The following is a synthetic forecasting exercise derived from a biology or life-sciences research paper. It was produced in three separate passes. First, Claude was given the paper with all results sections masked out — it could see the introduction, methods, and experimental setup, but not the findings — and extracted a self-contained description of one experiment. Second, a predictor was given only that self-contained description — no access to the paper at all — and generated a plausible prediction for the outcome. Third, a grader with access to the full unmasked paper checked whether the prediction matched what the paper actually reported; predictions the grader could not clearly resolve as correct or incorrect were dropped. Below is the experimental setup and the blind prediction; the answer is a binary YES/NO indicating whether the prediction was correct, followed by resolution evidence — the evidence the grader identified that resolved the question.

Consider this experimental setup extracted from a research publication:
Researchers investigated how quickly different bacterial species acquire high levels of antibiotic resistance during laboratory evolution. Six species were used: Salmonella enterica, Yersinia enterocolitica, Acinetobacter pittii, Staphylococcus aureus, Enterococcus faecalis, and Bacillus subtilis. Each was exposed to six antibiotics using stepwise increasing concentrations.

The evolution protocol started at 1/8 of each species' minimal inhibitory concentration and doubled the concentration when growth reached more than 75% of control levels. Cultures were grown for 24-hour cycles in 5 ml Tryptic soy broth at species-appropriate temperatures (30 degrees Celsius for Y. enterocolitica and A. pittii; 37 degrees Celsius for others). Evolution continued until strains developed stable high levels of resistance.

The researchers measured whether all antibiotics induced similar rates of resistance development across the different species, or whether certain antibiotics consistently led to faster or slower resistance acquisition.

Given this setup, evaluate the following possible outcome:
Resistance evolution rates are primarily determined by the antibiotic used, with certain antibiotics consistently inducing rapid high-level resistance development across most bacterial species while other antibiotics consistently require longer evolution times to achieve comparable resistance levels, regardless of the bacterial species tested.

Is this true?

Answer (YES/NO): NO